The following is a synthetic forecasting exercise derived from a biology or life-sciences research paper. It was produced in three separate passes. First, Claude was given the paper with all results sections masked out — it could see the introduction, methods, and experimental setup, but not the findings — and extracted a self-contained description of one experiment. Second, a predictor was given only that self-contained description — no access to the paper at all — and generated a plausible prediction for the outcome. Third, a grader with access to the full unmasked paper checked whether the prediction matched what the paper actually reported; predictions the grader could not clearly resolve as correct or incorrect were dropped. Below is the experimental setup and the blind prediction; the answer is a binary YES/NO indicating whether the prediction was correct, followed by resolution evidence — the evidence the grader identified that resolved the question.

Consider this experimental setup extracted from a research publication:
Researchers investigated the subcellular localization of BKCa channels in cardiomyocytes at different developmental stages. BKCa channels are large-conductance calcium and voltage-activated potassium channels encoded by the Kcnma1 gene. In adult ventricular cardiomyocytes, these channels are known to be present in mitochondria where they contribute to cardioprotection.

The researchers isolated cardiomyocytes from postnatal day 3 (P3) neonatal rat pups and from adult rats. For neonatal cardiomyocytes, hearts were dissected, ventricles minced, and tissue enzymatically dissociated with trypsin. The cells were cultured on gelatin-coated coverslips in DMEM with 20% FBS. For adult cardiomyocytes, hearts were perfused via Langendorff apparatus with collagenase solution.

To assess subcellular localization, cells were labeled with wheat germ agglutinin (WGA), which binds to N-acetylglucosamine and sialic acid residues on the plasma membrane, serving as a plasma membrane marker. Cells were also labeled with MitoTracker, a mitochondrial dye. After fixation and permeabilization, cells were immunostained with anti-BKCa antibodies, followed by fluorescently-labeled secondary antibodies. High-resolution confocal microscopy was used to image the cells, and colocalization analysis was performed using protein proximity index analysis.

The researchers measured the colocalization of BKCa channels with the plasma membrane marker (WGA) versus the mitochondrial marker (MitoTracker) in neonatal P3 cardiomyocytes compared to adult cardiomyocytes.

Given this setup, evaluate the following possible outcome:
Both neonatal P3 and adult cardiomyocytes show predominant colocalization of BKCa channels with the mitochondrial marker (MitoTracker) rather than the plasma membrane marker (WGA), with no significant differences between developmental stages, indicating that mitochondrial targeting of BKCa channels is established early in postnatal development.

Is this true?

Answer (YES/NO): NO